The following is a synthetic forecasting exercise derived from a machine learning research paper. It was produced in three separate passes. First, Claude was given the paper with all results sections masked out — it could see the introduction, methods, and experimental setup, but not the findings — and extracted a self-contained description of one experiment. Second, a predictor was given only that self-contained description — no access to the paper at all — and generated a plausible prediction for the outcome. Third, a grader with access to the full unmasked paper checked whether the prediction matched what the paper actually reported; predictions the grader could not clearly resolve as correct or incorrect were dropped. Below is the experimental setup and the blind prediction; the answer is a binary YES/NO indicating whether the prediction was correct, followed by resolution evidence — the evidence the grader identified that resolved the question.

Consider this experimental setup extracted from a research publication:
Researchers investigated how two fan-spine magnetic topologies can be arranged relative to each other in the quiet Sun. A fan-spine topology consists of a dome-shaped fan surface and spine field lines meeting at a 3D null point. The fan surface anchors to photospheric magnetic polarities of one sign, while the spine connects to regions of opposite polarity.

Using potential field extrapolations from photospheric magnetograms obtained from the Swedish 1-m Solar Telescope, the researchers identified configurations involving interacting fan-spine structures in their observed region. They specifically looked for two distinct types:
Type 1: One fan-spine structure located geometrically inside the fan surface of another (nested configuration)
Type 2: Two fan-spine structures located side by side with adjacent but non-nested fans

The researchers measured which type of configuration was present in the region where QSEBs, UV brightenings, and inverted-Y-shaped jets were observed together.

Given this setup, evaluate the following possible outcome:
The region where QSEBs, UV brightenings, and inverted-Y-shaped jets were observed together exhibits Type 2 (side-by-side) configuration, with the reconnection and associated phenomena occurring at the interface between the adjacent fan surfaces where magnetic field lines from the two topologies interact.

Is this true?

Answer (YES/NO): NO